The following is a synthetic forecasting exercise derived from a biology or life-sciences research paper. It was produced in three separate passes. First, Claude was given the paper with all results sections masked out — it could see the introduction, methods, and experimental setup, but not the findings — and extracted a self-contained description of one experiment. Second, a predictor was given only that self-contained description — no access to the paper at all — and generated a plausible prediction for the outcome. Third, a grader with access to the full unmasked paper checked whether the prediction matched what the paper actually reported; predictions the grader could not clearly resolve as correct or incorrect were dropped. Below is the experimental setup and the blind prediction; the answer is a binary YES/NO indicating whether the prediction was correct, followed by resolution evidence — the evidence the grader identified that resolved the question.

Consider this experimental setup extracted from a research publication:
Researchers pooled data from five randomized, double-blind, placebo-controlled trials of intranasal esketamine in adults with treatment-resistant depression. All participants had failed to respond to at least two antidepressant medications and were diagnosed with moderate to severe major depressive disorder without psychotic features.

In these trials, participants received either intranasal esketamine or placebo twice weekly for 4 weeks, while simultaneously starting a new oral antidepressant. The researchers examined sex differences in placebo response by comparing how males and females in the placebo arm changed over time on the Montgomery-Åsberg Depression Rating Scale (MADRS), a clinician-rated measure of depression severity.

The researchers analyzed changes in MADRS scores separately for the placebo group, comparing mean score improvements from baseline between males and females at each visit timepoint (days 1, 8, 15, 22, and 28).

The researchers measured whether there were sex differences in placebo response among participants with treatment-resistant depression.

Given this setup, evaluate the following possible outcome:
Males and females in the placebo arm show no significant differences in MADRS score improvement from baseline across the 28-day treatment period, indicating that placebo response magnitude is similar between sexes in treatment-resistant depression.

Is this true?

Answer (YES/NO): NO